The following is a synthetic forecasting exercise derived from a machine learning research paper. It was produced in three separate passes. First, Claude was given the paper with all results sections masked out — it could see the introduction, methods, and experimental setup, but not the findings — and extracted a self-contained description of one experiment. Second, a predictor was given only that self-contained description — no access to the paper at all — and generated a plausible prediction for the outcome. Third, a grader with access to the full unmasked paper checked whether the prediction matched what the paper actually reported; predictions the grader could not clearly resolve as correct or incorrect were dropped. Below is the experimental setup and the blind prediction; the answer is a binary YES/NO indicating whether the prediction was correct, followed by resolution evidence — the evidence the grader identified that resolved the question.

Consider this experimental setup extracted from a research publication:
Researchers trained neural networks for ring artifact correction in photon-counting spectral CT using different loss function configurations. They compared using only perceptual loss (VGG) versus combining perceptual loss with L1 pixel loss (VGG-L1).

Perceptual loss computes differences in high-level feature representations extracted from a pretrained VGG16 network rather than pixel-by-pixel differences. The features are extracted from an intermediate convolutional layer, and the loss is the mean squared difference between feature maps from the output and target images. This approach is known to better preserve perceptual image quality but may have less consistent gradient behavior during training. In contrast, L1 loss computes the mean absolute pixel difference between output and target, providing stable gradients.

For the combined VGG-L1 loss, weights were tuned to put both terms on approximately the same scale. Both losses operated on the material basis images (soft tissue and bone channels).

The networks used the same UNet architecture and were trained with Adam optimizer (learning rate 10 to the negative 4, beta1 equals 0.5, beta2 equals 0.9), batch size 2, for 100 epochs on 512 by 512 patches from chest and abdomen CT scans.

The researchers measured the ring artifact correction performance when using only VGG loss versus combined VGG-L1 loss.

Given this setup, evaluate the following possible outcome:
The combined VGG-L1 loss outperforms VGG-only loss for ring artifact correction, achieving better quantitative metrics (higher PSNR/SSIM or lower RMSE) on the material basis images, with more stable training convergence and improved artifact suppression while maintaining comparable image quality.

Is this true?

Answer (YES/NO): NO